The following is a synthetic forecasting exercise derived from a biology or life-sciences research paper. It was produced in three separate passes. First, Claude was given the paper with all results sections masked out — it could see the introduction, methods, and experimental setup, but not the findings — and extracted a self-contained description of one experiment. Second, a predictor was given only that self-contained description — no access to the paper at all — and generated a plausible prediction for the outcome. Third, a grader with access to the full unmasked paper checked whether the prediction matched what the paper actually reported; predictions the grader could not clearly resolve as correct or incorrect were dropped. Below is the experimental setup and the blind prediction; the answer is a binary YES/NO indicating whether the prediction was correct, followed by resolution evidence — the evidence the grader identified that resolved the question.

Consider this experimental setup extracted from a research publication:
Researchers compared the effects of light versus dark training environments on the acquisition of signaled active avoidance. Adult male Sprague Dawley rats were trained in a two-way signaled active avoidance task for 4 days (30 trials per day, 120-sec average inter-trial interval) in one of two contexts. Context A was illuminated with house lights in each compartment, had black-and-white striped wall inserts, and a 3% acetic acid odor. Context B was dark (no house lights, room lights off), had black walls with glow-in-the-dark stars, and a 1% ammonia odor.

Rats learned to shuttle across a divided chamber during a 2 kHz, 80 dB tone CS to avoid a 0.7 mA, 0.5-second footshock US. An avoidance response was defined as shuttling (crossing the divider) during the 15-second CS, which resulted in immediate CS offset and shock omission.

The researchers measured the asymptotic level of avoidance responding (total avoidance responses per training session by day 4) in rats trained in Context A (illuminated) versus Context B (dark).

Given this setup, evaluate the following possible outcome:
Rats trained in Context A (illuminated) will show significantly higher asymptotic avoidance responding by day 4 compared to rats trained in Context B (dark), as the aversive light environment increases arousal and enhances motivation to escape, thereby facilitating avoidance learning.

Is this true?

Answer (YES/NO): NO